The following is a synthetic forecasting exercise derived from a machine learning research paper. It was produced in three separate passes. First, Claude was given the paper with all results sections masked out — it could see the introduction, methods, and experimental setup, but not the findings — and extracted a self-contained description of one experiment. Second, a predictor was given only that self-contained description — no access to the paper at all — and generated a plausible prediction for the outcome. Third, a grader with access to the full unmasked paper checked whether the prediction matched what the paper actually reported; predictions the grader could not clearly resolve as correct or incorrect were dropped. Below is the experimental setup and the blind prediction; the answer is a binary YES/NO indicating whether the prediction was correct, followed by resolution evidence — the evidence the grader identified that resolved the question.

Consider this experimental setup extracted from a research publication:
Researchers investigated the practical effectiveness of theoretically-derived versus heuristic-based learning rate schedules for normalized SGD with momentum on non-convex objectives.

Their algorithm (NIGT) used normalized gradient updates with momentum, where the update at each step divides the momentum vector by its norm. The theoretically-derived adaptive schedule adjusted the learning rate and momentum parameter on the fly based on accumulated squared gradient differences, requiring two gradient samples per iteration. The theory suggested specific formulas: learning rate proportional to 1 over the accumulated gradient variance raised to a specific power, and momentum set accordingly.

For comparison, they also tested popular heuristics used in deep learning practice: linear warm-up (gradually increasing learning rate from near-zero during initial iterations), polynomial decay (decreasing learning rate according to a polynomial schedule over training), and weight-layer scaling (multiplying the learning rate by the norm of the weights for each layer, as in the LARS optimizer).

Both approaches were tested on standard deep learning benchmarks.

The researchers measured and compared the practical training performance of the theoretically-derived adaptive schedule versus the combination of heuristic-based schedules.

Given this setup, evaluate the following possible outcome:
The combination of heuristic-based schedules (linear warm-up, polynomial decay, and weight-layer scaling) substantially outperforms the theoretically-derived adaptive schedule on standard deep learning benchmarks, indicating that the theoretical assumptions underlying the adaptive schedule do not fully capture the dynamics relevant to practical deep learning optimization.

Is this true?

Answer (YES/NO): NO